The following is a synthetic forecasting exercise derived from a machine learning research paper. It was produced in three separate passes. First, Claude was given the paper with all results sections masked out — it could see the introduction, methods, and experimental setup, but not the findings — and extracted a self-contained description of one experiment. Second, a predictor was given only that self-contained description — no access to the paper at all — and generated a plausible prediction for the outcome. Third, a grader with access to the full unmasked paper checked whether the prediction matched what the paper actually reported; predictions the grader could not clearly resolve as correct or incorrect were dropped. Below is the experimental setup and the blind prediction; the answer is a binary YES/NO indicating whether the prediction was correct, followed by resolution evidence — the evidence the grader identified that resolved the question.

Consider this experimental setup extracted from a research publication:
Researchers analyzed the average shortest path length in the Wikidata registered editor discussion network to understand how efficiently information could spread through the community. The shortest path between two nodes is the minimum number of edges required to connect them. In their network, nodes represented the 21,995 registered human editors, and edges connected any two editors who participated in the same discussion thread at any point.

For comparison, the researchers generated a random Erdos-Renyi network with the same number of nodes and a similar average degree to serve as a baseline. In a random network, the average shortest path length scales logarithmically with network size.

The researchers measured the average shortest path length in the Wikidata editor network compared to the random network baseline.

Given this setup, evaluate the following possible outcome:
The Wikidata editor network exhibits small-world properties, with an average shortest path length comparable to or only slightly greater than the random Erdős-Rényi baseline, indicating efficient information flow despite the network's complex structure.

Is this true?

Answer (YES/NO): YES